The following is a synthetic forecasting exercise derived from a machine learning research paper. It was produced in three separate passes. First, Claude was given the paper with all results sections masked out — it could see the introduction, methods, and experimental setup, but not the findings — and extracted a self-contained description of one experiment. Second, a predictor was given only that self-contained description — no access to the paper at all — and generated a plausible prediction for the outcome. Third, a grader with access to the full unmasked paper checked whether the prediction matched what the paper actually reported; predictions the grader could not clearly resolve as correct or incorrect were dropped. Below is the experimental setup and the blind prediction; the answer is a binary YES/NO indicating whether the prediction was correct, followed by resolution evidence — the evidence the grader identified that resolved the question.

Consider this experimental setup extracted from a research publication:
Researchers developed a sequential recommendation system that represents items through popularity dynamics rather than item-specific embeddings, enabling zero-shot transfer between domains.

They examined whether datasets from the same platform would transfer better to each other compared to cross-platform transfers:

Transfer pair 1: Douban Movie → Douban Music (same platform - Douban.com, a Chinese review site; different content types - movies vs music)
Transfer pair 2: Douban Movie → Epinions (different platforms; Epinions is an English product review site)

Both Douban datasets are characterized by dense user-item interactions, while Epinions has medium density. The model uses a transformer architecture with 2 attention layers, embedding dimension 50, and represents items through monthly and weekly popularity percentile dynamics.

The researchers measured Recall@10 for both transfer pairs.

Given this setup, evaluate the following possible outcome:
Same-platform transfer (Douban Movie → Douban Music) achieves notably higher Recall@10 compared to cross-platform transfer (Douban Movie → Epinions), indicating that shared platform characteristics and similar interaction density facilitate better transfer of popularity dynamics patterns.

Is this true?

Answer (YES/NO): NO